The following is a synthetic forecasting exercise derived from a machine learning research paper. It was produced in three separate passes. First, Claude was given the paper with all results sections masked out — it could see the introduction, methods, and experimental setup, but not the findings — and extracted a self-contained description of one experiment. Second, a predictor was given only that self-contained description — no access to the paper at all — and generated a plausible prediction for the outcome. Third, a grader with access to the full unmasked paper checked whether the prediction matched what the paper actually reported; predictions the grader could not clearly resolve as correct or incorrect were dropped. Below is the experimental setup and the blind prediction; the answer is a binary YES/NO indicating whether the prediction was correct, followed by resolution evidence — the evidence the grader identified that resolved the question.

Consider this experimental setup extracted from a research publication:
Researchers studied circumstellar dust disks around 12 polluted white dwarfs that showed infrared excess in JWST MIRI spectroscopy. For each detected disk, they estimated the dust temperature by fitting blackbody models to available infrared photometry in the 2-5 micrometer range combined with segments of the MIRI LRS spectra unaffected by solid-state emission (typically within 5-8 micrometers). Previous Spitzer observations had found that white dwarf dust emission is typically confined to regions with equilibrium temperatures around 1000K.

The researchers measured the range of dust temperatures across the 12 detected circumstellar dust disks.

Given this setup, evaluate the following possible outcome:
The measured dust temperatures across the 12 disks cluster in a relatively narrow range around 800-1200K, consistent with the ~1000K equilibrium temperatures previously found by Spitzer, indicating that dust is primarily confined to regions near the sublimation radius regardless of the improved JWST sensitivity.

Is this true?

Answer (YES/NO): NO